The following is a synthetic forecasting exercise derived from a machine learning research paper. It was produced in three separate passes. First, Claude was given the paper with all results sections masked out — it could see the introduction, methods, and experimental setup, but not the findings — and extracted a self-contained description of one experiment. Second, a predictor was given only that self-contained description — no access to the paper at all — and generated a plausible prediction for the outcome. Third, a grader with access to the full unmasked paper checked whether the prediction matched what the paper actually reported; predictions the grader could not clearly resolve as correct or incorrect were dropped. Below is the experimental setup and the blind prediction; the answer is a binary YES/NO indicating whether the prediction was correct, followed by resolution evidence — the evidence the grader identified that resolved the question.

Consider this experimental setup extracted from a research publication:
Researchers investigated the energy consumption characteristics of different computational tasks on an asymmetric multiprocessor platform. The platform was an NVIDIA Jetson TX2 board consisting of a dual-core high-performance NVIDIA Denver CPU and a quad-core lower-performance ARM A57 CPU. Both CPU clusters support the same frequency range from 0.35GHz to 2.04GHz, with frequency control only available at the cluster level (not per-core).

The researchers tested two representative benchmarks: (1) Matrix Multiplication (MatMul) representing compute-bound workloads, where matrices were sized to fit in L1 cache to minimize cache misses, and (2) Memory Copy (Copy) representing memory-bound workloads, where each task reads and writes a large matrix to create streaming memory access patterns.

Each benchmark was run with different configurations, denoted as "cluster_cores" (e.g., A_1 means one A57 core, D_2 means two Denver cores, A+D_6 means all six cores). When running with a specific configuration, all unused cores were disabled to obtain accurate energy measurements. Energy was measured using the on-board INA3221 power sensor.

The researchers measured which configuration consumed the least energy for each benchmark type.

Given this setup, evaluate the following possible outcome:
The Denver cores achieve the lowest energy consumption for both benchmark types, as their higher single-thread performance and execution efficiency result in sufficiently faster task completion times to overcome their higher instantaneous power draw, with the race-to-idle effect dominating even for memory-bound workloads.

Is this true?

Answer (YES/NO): NO